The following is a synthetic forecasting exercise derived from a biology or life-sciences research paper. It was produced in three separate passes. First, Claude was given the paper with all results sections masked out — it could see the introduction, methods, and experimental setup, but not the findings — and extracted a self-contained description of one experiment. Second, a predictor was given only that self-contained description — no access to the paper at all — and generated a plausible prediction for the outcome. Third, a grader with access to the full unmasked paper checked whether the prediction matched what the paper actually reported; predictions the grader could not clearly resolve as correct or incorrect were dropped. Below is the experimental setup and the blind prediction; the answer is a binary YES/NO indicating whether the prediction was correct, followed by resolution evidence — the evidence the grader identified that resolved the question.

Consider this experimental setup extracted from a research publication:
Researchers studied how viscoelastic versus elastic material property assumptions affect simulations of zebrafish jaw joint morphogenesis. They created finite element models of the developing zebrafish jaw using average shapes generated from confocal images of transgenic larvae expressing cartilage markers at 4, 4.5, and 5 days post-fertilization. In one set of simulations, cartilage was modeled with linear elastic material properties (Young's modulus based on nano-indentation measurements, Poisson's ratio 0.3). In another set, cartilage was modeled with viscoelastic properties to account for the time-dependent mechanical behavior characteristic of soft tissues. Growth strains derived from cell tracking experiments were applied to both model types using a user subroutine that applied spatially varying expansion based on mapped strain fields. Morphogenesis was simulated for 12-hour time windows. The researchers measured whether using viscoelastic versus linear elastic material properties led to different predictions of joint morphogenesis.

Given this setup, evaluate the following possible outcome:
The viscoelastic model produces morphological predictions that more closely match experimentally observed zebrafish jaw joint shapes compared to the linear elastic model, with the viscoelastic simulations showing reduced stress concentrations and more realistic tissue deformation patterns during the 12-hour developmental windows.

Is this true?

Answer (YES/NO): NO